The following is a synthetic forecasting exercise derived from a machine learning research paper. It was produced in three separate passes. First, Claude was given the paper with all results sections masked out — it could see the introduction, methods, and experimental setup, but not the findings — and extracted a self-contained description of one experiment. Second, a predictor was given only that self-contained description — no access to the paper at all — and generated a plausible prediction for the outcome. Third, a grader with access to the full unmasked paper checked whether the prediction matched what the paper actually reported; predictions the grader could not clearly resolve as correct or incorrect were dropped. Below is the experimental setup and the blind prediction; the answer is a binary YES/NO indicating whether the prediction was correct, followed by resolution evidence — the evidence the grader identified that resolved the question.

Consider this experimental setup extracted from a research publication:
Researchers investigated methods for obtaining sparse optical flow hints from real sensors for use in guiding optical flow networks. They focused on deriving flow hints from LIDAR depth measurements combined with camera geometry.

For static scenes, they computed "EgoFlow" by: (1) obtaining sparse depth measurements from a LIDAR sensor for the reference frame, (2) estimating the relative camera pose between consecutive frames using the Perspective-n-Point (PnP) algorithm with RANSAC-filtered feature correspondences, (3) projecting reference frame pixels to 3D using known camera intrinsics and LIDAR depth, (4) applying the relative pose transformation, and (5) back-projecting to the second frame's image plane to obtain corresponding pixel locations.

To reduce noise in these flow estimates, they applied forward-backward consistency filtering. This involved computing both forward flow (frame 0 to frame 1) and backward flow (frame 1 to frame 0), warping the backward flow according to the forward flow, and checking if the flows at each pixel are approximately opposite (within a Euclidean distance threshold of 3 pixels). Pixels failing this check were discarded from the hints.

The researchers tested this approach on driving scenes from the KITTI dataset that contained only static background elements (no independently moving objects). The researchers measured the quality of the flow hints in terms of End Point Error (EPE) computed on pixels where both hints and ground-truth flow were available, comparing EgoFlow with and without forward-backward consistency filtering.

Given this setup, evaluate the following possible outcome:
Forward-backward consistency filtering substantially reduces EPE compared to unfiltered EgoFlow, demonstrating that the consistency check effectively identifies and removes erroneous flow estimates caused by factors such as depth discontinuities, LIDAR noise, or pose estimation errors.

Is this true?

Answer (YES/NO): YES